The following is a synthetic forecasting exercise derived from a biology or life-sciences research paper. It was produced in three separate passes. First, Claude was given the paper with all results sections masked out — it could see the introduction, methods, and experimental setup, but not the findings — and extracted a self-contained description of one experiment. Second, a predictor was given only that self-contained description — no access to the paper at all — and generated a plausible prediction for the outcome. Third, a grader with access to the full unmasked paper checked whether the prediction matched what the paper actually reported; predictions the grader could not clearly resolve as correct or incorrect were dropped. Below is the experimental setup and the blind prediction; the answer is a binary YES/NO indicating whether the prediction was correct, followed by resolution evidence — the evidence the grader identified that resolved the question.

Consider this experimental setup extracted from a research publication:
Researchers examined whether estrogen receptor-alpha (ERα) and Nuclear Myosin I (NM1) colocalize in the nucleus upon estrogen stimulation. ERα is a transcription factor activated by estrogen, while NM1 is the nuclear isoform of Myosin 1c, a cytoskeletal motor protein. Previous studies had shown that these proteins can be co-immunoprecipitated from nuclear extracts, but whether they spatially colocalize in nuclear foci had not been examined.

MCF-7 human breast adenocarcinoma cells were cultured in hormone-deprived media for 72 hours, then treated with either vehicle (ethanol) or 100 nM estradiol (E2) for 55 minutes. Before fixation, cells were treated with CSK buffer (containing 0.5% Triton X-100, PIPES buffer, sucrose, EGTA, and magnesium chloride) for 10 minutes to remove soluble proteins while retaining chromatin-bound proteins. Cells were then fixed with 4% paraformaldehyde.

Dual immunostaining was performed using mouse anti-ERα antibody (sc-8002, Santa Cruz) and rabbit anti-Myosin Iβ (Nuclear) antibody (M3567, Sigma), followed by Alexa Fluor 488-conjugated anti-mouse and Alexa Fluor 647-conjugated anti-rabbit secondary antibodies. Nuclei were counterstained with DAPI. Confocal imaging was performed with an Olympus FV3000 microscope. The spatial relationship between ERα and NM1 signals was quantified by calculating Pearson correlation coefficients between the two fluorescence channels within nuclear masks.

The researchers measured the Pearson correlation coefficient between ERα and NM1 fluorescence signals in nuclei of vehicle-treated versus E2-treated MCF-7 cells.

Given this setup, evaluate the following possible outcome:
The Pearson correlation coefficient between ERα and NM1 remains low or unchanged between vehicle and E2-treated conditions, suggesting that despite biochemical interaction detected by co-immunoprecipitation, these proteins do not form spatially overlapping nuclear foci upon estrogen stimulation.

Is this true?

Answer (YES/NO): NO